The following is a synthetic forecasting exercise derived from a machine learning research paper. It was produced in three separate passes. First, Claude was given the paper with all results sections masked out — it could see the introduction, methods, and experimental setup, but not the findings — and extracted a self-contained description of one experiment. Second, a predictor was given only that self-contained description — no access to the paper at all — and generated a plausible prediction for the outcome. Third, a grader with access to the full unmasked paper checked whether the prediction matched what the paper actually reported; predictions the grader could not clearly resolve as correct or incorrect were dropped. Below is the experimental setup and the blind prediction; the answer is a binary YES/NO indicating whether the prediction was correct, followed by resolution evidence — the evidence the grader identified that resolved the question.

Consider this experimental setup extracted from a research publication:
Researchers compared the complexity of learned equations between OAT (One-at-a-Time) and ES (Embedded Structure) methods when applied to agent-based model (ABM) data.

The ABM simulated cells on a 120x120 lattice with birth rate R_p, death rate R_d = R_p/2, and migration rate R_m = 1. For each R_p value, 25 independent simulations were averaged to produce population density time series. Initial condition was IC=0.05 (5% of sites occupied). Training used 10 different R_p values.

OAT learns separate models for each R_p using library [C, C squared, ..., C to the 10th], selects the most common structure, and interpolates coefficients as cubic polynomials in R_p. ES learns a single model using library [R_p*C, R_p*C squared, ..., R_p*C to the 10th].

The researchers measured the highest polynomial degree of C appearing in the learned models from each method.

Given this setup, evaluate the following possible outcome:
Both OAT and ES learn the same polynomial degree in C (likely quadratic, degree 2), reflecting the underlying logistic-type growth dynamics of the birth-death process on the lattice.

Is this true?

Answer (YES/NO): NO